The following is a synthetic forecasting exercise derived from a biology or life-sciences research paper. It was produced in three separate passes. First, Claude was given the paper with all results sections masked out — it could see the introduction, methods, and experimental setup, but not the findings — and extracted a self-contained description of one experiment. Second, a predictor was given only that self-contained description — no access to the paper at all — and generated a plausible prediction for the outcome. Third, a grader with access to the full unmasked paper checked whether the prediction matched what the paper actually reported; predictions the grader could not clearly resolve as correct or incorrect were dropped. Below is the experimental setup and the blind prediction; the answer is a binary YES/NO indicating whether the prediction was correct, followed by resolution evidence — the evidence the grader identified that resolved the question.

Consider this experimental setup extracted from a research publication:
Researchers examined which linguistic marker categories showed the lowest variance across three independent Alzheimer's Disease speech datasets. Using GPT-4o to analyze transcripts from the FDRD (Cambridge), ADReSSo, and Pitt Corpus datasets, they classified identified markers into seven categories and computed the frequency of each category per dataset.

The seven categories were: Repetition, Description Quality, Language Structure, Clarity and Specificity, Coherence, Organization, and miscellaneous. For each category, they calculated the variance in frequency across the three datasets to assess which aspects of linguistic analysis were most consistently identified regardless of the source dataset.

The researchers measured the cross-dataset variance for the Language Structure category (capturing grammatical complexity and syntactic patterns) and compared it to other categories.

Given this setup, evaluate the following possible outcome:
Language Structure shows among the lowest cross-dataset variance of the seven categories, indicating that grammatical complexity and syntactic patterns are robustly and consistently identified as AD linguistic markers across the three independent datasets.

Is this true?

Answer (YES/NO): YES